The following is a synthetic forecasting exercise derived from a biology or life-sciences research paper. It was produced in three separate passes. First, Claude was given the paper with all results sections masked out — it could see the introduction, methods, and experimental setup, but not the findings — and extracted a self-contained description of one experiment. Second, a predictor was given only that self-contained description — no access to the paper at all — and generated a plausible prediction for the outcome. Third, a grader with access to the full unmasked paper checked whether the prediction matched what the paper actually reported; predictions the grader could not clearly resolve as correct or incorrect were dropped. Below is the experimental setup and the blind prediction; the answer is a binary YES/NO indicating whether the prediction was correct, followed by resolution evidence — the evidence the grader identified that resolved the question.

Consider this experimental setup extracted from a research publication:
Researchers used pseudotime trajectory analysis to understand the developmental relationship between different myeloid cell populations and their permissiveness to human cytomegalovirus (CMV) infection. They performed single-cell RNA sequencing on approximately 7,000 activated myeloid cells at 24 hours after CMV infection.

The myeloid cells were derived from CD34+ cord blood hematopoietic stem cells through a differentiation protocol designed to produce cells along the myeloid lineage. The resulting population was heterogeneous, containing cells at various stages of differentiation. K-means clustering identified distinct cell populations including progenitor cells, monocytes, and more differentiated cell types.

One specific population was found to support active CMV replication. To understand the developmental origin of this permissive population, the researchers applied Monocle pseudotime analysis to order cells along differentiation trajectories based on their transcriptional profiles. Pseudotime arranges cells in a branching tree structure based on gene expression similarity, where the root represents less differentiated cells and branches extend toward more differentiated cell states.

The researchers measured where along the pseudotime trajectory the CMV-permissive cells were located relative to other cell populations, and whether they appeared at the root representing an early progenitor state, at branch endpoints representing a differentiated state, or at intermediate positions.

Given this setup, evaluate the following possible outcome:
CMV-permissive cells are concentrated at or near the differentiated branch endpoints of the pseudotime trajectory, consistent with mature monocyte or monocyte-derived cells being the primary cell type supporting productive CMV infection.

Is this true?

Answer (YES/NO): NO